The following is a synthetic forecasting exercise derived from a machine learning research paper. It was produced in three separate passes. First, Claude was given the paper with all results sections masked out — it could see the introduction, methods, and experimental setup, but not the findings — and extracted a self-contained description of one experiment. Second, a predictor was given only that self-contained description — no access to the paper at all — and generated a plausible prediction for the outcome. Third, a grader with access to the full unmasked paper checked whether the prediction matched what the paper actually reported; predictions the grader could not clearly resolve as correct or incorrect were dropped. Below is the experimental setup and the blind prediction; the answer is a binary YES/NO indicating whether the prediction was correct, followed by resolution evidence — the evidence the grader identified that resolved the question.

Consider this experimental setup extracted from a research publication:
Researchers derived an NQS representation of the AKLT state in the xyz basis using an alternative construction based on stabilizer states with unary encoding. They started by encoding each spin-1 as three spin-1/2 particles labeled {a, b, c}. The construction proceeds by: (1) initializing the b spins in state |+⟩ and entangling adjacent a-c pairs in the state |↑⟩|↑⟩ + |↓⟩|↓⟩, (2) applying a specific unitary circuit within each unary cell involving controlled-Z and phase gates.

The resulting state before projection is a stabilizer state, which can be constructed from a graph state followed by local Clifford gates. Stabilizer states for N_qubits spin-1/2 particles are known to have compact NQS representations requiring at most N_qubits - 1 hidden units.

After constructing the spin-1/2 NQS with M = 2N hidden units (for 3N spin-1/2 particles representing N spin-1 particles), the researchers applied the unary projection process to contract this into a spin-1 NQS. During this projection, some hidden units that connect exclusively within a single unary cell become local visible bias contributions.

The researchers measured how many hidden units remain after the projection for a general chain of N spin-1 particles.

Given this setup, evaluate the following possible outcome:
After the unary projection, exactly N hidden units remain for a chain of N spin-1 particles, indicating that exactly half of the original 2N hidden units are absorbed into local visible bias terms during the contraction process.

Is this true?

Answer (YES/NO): NO